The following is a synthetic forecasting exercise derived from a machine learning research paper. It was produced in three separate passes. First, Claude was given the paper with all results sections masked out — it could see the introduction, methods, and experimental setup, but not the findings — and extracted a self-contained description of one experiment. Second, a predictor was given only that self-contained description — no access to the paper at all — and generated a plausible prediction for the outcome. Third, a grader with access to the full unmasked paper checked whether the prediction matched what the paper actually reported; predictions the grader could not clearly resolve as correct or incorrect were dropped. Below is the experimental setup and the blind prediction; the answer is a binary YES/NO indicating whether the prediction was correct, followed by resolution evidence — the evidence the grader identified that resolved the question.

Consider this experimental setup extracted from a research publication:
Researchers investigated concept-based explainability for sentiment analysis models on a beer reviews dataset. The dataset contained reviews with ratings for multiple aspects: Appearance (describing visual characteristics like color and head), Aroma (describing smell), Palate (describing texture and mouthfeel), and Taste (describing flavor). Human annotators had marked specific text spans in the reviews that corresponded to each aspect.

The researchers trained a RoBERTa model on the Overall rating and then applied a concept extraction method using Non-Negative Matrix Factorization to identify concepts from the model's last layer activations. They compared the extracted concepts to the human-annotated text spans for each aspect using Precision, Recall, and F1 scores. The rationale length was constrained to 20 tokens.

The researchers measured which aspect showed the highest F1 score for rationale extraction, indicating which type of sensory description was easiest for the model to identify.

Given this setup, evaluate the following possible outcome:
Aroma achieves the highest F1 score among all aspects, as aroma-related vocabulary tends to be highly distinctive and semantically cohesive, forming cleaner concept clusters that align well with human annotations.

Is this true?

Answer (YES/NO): NO